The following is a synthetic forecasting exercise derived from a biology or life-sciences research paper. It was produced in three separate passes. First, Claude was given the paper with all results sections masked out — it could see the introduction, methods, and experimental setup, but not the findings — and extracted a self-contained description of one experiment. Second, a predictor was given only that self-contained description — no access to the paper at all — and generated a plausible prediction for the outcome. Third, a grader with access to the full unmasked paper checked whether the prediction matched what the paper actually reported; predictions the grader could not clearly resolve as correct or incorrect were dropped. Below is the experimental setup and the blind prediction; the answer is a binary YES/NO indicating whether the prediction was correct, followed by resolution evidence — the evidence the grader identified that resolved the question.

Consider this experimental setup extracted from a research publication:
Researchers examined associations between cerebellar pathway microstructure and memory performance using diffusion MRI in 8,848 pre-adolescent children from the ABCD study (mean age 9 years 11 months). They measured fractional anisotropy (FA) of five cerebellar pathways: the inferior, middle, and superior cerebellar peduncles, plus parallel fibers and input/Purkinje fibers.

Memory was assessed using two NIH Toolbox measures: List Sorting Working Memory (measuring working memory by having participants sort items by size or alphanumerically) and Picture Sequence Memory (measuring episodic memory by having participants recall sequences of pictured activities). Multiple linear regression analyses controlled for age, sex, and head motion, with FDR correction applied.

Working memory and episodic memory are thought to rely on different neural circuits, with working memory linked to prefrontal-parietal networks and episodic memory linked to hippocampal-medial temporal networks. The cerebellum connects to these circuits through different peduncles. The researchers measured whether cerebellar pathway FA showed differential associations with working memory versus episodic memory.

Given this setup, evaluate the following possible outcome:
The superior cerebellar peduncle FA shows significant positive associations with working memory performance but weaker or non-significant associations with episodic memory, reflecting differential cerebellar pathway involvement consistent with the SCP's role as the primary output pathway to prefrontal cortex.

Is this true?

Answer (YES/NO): NO